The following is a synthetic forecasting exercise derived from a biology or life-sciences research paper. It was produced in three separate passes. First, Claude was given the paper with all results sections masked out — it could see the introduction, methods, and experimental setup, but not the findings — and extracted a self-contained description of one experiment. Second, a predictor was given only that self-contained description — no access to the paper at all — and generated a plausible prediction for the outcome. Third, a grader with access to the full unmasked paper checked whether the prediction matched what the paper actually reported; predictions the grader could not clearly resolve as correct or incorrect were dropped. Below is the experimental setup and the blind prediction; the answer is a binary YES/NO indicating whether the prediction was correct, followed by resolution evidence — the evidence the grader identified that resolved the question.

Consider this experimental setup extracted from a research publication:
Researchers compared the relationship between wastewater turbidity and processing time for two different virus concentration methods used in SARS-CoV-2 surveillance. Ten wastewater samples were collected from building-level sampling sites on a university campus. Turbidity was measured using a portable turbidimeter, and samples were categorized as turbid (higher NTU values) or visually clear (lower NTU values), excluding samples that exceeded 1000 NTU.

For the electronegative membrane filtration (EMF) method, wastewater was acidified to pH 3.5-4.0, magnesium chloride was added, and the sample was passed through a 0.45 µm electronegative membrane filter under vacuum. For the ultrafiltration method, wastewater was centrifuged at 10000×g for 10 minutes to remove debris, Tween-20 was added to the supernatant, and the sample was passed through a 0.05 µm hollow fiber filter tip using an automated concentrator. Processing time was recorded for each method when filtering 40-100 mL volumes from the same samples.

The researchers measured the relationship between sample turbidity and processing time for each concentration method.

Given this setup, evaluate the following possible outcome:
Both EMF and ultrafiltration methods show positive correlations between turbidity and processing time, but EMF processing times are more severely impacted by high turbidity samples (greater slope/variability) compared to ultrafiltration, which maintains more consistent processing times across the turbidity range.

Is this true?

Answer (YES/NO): NO